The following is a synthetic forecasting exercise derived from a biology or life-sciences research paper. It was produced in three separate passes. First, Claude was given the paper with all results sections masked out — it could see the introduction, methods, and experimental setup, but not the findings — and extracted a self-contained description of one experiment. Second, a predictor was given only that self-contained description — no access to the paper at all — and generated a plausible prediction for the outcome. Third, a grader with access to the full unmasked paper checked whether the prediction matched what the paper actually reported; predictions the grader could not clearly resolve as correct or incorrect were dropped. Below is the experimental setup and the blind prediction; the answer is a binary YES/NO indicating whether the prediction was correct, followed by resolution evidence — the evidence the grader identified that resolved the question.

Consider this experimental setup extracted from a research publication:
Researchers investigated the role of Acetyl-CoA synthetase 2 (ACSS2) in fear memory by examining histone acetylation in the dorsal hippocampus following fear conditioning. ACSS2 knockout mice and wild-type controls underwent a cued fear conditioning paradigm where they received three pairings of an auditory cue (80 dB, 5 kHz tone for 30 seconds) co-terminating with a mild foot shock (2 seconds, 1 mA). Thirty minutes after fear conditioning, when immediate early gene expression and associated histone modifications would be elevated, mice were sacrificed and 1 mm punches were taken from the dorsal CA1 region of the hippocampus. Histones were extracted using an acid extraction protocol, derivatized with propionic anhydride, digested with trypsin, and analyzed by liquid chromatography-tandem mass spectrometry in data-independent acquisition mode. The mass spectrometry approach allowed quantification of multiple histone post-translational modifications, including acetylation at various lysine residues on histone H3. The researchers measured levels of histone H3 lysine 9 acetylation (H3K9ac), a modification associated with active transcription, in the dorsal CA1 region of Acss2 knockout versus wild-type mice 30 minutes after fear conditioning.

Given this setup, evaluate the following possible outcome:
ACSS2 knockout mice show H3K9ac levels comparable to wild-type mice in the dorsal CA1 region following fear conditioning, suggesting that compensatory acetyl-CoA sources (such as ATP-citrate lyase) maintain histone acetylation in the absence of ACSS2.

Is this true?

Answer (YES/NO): NO